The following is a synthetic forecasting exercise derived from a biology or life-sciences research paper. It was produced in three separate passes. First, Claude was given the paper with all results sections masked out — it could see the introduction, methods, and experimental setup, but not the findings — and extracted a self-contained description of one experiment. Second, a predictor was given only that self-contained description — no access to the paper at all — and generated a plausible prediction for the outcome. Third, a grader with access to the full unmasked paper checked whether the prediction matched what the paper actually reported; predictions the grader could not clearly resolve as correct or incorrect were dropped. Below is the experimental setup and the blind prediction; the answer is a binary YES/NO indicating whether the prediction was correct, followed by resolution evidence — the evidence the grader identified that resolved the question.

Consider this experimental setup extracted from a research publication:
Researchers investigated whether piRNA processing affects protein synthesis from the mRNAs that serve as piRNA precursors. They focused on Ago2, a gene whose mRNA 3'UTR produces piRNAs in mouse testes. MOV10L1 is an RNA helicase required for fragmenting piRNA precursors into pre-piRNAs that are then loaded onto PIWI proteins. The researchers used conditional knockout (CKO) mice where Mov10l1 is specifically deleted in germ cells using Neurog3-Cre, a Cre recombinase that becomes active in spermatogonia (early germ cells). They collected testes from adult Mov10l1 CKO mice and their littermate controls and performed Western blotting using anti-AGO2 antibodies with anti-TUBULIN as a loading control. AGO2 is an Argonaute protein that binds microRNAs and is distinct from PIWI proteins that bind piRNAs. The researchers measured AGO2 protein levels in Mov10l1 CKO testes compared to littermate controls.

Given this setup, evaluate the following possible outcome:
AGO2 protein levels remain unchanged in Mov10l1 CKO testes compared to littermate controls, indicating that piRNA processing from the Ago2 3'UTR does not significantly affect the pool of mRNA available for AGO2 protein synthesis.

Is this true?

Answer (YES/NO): NO